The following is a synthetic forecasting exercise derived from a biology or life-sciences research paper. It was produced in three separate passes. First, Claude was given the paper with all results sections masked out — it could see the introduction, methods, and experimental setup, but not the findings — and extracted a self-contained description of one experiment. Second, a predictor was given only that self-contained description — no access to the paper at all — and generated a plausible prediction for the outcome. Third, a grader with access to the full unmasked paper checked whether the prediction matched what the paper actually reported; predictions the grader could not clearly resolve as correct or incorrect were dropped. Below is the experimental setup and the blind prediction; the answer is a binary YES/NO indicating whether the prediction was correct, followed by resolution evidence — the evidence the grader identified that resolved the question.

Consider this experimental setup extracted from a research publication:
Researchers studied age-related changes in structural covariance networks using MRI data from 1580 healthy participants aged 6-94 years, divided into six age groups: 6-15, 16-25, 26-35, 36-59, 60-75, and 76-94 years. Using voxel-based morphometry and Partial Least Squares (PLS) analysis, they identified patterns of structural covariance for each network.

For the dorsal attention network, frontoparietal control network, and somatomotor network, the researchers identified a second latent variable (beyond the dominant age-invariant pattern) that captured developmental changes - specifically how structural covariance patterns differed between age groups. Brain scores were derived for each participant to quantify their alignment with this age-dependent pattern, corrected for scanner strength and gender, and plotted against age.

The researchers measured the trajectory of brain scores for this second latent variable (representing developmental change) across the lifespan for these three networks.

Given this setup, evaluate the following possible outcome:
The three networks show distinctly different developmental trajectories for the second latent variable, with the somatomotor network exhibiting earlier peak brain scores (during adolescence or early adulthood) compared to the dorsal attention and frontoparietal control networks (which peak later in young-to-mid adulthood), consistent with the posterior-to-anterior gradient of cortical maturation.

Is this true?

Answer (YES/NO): NO